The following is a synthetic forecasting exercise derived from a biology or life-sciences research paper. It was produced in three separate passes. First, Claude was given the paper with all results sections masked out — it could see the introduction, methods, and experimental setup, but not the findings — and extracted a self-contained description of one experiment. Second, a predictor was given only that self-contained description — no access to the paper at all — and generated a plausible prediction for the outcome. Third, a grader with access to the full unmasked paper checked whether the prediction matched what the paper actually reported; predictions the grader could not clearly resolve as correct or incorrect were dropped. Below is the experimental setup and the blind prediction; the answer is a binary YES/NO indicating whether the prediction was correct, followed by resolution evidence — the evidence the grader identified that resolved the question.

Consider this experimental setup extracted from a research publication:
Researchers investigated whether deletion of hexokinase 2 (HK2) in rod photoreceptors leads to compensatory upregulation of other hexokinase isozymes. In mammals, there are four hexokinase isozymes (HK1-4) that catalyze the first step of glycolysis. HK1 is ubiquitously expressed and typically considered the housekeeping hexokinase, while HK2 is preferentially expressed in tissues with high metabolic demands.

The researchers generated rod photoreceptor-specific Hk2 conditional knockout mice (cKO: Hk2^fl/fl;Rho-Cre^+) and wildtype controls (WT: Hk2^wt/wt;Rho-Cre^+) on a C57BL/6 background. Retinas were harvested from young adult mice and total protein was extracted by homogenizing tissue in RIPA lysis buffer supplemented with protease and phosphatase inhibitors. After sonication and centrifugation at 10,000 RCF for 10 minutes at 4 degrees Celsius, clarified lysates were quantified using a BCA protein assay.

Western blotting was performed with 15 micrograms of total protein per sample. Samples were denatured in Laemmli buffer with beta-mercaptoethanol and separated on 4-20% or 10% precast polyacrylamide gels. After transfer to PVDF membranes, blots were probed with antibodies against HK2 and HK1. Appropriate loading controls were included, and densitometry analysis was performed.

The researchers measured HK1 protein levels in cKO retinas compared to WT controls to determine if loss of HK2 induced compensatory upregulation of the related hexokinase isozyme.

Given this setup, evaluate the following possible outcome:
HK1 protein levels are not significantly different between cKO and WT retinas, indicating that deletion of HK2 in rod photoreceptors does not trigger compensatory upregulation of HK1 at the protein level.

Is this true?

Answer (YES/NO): NO